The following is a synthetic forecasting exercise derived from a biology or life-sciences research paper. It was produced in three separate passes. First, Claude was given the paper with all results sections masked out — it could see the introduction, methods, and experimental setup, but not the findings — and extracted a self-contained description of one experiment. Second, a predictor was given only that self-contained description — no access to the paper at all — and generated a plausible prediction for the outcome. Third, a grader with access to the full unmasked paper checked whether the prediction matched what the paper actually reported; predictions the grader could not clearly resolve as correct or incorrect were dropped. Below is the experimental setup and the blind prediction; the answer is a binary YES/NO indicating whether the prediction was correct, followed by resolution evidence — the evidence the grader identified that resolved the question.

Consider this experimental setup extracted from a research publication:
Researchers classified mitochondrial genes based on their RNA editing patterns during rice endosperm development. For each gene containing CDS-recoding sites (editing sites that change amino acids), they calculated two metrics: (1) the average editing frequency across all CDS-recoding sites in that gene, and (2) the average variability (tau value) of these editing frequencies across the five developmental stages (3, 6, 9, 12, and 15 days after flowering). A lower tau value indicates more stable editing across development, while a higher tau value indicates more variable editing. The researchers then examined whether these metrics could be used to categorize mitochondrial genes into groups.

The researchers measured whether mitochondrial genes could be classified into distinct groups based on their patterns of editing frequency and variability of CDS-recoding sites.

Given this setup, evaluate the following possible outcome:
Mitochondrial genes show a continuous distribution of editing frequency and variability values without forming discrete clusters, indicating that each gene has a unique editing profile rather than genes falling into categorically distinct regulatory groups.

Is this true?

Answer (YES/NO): NO